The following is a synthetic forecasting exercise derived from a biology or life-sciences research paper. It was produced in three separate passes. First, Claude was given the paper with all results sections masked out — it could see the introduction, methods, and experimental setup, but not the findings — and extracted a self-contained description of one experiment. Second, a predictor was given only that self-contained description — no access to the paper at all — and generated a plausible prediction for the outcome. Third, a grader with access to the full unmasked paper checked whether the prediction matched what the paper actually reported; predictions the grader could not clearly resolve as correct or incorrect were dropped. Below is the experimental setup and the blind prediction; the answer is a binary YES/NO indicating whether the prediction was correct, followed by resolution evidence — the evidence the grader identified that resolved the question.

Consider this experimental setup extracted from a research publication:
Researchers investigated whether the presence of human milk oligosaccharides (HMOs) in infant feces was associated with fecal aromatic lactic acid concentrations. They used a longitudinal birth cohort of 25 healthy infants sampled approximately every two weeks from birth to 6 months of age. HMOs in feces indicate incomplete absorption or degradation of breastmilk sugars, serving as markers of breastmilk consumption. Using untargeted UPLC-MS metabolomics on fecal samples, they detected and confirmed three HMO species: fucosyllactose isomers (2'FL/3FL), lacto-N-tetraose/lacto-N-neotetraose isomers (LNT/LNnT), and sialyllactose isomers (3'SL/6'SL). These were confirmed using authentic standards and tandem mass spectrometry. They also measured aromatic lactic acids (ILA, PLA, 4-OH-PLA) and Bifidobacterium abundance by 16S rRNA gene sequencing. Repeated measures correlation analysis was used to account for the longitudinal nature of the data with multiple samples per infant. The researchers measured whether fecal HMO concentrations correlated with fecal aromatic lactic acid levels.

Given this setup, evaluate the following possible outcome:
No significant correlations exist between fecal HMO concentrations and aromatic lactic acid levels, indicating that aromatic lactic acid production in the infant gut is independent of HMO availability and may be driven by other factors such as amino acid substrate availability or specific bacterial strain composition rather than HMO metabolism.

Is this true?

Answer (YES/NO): NO